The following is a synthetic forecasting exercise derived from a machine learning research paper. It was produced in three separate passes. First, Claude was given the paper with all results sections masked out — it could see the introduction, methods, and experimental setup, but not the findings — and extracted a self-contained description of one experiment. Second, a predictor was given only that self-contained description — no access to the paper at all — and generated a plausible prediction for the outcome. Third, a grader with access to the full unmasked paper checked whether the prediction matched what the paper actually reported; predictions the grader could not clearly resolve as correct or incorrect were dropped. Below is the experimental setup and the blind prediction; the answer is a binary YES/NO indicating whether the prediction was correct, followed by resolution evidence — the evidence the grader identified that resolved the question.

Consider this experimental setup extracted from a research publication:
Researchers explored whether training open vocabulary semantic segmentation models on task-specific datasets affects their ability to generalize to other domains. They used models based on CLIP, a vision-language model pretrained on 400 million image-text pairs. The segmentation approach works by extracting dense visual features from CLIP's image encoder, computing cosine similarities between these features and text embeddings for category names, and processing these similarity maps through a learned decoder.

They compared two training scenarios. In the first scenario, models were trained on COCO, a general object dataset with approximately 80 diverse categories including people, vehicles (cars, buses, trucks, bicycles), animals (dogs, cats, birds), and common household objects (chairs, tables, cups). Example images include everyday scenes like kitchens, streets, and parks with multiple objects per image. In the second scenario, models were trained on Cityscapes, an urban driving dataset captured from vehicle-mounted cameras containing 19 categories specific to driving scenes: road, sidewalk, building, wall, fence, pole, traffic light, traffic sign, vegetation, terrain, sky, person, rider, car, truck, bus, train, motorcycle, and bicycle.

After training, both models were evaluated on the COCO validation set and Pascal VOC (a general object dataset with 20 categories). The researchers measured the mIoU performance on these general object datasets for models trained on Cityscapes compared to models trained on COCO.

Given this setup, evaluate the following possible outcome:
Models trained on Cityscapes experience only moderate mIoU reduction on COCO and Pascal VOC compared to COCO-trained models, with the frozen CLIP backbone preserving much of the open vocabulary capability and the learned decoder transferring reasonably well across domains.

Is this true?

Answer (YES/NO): NO